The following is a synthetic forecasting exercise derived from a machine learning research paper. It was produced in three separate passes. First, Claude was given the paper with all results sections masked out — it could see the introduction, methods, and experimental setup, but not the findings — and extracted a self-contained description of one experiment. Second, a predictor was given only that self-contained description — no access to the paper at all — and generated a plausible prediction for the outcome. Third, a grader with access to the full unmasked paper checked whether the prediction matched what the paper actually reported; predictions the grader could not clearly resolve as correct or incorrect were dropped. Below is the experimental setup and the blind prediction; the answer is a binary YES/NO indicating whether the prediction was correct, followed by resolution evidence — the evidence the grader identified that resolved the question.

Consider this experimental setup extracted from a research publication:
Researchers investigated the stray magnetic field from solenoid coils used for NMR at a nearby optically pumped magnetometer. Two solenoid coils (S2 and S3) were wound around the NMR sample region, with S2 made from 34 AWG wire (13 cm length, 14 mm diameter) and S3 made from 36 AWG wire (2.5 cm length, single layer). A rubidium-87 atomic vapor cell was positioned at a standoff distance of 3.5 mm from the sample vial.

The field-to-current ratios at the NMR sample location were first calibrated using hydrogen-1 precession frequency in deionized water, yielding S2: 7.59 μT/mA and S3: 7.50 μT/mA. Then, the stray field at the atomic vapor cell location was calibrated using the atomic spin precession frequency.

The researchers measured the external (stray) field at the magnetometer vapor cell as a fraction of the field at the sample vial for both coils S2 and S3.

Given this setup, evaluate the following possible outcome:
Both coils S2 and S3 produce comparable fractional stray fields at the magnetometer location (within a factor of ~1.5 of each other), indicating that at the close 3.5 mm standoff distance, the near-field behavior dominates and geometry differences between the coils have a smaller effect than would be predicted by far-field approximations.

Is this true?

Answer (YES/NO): NO